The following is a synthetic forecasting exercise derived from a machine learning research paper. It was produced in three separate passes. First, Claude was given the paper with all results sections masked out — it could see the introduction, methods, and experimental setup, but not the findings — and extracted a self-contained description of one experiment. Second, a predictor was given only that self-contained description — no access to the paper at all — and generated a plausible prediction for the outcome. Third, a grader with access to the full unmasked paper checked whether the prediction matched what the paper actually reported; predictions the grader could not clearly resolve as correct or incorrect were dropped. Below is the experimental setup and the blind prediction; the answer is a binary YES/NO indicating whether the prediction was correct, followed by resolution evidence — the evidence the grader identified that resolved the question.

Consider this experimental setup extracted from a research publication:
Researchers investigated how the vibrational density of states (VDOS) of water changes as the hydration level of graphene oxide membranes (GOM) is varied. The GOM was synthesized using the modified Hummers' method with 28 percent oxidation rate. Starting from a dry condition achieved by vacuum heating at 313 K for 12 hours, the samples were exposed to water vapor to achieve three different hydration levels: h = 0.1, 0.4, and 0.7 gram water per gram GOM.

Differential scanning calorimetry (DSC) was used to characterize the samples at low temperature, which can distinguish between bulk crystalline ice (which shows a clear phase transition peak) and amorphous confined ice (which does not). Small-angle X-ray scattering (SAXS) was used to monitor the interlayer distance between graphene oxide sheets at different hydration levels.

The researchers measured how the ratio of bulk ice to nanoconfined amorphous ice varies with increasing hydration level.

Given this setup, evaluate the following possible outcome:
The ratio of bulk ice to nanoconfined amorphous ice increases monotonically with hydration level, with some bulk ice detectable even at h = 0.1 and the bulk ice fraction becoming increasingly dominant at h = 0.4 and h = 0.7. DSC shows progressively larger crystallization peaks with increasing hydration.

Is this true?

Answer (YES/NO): NO